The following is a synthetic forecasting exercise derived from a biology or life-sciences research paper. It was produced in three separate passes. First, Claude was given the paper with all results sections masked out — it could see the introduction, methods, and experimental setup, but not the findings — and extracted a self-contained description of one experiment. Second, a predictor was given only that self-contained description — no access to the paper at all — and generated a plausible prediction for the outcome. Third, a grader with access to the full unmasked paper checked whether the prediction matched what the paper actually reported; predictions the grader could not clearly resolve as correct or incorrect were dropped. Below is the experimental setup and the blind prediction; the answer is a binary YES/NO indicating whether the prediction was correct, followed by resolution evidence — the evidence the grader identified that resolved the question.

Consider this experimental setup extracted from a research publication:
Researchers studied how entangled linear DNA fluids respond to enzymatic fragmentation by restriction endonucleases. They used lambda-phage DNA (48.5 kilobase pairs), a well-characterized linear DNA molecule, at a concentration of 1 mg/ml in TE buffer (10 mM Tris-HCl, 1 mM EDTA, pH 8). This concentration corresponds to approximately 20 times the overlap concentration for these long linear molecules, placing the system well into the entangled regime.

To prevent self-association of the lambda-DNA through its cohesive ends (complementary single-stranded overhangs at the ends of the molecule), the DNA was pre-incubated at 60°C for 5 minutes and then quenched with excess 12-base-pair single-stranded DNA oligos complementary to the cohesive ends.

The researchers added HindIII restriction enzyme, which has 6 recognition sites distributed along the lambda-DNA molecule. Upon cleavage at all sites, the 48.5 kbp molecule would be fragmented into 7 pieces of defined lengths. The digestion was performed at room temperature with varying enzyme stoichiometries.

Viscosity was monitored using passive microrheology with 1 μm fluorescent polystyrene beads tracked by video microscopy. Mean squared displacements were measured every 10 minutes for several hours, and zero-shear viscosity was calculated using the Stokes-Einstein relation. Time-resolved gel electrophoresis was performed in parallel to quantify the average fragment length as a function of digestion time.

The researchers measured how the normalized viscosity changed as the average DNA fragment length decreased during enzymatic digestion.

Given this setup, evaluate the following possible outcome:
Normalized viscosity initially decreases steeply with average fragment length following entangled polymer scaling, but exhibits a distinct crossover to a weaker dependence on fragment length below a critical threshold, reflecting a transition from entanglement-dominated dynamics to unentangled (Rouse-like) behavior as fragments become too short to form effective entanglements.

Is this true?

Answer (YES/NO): YES